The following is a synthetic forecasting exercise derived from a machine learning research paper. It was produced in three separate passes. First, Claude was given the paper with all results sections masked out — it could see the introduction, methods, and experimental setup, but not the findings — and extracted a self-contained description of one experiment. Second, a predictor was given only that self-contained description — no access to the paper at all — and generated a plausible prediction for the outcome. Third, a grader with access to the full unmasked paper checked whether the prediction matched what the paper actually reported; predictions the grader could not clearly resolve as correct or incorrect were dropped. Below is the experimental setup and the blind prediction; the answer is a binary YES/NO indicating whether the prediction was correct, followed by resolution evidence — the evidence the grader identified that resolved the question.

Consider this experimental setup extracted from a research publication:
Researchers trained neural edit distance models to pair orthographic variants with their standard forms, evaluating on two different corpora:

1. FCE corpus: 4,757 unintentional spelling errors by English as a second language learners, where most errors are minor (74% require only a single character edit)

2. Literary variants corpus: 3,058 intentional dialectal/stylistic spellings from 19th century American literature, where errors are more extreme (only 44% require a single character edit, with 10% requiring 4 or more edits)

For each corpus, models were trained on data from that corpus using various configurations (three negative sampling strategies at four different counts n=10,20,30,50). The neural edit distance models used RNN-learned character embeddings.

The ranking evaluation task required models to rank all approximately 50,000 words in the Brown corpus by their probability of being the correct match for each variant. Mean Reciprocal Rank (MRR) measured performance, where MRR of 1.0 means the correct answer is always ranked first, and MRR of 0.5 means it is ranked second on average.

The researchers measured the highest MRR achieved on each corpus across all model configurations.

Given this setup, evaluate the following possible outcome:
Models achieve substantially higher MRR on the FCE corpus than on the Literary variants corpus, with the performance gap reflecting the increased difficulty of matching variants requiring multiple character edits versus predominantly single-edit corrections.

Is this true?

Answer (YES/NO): YES